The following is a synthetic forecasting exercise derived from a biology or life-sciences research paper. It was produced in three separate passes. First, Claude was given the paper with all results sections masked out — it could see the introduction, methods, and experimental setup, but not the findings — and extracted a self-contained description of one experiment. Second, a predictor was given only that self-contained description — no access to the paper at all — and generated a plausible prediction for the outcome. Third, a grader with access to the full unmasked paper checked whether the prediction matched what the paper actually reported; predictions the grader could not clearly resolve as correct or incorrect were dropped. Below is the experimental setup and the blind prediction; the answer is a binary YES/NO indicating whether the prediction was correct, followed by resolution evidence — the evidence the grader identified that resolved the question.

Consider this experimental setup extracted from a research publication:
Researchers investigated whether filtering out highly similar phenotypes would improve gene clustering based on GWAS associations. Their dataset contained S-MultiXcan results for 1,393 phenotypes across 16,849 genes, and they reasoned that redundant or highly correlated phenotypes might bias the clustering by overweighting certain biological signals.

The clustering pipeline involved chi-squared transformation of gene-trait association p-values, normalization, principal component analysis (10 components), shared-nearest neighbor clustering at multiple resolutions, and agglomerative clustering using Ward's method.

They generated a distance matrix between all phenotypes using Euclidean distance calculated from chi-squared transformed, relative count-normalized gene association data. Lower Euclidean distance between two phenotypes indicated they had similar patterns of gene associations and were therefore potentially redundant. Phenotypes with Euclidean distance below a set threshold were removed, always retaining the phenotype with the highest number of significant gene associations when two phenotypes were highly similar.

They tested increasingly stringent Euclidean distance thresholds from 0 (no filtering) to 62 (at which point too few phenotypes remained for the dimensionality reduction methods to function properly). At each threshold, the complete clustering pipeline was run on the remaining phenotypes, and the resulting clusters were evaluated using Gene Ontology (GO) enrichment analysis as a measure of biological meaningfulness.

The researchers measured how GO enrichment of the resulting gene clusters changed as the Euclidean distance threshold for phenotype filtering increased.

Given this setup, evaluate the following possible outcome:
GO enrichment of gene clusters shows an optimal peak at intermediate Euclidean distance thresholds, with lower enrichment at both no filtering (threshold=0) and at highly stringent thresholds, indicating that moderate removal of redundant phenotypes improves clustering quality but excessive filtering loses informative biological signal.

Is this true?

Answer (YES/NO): NO